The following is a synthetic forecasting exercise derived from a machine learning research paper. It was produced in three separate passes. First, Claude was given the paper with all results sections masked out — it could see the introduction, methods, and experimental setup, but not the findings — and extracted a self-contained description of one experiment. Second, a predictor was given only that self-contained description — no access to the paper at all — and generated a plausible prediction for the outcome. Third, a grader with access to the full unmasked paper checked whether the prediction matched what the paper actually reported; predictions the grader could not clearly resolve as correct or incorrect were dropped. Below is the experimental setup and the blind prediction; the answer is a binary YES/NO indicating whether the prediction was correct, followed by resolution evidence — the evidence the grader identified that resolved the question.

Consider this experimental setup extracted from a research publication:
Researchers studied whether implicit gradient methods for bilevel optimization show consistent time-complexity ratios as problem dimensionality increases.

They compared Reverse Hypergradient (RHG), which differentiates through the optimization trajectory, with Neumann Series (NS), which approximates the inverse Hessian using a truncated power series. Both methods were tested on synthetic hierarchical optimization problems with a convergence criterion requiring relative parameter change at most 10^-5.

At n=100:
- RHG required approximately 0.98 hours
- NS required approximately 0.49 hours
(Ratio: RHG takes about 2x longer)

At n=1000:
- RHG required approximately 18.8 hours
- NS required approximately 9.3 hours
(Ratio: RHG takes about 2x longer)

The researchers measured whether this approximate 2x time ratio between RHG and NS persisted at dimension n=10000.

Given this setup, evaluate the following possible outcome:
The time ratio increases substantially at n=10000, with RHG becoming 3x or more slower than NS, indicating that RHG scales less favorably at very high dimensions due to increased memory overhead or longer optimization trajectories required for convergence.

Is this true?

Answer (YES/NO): NO